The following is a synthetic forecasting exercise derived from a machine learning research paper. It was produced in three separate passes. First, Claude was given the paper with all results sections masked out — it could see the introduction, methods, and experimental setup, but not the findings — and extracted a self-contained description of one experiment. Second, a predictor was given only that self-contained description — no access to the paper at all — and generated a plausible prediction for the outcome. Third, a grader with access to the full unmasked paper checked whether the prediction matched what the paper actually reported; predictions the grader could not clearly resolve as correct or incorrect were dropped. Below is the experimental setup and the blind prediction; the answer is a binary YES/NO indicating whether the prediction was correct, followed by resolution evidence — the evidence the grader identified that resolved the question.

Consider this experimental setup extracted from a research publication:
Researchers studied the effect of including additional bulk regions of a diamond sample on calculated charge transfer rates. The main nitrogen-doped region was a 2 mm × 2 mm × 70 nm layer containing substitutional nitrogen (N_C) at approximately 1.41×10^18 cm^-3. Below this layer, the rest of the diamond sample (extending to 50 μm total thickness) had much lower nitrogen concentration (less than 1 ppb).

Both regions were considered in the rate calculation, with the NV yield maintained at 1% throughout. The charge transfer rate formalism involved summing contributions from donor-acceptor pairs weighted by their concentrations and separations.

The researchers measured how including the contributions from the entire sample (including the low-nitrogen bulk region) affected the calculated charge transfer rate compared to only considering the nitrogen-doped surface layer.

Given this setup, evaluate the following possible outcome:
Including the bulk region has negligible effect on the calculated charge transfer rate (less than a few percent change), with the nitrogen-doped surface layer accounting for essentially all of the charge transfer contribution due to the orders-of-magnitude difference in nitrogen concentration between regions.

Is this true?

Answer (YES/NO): YES